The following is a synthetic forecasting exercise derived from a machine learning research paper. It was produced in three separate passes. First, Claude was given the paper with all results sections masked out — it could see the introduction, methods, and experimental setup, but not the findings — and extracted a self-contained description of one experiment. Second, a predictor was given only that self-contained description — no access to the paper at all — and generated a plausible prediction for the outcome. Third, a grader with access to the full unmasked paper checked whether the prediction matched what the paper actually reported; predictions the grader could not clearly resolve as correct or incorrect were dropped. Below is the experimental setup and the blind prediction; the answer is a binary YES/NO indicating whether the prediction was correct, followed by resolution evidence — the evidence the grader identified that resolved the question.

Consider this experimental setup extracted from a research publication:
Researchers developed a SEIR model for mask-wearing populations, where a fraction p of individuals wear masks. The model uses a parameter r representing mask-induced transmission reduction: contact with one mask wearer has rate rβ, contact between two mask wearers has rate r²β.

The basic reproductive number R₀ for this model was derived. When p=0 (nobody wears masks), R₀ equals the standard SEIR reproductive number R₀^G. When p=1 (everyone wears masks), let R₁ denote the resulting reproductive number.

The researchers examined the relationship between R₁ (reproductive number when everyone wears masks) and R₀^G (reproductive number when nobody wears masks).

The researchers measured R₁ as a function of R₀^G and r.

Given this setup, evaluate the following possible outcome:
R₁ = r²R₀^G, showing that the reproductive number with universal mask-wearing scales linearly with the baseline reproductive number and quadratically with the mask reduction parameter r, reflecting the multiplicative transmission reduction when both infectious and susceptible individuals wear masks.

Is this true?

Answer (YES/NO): YES